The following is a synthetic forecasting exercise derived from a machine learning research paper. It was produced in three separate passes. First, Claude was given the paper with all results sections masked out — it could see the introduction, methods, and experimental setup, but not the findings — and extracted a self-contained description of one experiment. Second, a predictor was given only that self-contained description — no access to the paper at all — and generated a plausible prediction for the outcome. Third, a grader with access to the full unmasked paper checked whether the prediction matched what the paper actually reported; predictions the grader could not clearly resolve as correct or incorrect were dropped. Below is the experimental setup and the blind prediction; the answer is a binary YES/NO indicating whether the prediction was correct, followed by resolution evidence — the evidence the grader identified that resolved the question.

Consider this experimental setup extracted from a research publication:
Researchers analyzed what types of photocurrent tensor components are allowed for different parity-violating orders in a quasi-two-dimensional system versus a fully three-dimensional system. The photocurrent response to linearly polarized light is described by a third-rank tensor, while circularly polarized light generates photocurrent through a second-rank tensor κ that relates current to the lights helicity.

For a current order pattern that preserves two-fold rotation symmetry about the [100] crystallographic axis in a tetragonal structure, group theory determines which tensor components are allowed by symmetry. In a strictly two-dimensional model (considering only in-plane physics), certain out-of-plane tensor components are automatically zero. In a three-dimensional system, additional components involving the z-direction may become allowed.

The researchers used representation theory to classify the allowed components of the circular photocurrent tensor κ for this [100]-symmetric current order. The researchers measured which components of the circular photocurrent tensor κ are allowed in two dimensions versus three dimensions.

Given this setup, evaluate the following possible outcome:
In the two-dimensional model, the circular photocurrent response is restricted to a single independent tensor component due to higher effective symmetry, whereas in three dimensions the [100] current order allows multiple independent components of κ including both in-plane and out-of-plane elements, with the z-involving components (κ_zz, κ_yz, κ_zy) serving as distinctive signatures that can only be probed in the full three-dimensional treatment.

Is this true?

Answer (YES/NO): NO